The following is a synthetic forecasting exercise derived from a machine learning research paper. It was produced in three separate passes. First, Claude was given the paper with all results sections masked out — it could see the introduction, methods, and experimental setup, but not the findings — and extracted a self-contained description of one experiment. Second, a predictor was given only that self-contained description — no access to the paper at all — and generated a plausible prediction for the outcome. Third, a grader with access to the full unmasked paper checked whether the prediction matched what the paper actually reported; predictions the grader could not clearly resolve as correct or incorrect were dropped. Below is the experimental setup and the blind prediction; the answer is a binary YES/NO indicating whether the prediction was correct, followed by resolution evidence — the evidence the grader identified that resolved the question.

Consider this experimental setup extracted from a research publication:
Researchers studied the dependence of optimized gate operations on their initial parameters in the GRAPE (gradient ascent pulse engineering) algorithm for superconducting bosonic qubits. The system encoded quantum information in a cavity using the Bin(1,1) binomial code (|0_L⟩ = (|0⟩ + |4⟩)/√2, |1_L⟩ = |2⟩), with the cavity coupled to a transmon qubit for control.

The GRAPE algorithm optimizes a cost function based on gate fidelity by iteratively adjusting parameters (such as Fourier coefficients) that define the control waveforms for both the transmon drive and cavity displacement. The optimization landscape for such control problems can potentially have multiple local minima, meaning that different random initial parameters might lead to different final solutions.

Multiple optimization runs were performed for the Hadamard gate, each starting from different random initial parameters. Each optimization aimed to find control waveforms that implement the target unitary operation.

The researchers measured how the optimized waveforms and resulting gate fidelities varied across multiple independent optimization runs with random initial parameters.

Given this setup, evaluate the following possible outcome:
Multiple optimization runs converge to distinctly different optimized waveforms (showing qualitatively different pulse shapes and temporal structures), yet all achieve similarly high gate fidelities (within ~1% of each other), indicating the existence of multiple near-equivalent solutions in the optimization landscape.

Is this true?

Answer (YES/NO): NO